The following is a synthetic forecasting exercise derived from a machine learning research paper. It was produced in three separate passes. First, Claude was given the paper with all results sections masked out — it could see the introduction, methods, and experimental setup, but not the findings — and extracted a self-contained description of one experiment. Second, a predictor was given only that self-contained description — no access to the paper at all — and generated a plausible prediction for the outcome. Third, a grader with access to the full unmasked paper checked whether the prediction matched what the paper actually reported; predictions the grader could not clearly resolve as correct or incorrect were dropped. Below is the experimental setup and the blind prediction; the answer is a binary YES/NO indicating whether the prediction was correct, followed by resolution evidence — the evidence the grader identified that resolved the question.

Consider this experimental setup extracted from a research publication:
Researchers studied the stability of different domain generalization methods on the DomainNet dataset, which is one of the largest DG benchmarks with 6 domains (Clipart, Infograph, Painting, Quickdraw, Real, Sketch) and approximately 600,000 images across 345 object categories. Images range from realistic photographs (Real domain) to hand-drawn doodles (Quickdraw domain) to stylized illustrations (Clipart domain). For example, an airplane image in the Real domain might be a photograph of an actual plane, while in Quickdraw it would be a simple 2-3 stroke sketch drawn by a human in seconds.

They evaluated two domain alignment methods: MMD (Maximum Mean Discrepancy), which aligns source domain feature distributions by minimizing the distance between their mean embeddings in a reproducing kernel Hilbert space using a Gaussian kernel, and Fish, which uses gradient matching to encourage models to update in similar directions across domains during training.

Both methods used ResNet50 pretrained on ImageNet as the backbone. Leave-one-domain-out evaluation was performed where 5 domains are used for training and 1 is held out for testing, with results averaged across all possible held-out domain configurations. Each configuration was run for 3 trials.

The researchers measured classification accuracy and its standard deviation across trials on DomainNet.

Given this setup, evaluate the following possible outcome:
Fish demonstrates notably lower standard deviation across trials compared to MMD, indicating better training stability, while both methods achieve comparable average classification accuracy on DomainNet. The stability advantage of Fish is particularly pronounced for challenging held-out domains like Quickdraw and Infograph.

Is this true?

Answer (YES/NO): NO